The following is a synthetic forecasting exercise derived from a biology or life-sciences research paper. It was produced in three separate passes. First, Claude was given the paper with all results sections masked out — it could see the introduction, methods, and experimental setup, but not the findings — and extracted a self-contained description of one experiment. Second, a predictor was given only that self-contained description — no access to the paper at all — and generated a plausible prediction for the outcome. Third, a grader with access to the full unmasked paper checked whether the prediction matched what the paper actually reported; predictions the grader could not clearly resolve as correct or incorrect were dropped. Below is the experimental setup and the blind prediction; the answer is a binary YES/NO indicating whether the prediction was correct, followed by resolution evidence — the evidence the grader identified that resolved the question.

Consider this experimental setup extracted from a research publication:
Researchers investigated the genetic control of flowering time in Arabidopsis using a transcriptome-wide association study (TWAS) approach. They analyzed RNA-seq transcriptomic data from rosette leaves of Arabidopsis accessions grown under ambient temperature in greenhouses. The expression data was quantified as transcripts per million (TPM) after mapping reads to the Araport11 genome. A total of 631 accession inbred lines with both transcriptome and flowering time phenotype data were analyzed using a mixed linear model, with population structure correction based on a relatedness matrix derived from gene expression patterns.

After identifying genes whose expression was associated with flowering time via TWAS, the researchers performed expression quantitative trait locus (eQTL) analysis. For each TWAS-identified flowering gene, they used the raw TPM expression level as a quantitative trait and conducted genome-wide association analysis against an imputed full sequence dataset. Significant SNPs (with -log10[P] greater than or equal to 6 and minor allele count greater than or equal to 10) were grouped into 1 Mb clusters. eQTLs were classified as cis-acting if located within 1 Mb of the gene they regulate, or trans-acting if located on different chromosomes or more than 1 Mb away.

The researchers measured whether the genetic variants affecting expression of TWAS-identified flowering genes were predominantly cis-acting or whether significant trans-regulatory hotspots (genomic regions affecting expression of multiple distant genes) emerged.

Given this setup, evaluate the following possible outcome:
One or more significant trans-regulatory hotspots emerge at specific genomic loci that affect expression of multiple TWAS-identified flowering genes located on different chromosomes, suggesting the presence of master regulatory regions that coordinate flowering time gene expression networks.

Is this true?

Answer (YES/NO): YES